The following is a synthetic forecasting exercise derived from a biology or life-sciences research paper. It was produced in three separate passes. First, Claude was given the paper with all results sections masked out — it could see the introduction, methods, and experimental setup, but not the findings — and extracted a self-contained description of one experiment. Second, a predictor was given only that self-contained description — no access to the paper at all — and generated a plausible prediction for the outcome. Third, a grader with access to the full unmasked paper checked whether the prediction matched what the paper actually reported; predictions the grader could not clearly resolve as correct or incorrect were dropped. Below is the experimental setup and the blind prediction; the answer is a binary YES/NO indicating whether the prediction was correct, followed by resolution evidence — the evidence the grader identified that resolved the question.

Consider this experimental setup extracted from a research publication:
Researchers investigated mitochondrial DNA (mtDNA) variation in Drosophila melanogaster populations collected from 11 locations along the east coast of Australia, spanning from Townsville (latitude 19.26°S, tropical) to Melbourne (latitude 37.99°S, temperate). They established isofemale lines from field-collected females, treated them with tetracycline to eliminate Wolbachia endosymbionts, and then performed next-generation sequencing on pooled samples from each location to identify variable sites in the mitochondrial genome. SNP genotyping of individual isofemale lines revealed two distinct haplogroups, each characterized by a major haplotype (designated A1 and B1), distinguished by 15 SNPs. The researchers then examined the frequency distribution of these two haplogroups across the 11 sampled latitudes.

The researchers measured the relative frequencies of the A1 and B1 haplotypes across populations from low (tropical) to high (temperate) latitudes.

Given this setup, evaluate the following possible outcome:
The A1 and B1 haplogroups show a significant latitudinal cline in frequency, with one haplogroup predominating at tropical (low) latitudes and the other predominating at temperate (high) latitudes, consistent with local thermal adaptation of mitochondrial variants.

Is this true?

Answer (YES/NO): YES